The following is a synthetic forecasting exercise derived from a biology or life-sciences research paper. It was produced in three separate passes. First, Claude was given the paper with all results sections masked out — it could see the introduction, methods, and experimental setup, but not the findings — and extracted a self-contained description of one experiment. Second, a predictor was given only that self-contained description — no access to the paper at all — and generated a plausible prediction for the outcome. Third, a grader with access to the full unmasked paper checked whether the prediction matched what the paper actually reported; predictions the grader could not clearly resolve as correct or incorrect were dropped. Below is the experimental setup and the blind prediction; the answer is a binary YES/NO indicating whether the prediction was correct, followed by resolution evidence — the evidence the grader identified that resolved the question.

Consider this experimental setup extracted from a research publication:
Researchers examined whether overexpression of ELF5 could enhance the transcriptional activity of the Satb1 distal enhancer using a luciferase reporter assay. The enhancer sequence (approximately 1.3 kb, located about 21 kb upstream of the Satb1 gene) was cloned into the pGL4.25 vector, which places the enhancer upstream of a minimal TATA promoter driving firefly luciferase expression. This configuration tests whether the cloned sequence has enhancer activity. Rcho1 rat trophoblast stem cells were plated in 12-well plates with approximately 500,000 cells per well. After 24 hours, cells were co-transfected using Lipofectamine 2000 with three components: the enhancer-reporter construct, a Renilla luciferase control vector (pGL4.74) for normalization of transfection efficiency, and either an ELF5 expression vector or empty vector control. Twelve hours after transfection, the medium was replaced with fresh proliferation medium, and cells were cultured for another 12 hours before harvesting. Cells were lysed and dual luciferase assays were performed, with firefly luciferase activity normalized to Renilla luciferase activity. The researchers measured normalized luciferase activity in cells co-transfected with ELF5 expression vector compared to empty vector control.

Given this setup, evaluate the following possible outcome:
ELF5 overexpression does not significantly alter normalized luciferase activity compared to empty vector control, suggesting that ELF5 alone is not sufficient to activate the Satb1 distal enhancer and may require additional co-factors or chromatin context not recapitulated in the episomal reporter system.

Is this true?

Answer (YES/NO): NO